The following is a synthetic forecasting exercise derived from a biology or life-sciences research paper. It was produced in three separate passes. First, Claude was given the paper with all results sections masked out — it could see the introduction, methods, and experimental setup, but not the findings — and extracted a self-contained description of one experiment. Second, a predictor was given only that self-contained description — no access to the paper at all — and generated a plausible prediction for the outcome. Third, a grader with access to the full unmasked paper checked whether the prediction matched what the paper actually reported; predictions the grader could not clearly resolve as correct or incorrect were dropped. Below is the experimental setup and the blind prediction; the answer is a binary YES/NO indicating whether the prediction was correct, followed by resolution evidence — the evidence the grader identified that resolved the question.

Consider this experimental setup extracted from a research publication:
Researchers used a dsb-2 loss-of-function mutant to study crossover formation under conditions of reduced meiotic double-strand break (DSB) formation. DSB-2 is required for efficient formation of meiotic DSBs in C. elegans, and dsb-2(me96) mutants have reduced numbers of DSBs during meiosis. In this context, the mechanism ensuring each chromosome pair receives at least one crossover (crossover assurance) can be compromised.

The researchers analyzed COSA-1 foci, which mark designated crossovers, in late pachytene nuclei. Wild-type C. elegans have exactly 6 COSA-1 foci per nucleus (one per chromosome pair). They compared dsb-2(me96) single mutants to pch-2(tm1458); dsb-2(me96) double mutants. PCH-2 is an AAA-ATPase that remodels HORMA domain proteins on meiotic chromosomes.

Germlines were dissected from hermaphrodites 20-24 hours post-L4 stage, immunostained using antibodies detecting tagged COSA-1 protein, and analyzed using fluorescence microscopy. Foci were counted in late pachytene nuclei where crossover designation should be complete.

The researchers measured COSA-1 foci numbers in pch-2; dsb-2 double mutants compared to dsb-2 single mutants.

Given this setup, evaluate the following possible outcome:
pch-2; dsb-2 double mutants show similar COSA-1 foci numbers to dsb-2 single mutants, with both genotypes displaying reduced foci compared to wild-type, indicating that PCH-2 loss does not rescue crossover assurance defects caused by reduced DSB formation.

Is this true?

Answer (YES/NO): NO